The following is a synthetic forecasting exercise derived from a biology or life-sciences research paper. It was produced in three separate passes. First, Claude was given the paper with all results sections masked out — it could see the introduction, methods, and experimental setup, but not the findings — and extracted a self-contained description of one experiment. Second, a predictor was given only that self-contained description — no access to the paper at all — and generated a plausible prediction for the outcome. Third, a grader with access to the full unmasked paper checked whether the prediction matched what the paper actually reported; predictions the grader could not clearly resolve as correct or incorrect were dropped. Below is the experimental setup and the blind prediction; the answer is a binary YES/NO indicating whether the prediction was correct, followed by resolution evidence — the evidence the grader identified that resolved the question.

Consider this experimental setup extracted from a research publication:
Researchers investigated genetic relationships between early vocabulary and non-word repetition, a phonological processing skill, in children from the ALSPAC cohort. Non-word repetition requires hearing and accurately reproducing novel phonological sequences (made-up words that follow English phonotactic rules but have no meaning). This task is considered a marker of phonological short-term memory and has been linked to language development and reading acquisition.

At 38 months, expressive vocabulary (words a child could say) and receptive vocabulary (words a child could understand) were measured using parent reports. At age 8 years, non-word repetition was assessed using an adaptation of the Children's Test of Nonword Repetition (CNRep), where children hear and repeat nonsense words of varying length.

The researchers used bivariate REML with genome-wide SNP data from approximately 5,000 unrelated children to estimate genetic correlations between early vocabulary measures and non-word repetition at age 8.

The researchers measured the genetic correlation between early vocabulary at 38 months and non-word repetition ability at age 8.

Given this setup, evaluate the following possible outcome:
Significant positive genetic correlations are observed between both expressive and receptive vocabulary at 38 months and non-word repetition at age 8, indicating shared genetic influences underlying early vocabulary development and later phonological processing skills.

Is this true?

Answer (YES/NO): NO